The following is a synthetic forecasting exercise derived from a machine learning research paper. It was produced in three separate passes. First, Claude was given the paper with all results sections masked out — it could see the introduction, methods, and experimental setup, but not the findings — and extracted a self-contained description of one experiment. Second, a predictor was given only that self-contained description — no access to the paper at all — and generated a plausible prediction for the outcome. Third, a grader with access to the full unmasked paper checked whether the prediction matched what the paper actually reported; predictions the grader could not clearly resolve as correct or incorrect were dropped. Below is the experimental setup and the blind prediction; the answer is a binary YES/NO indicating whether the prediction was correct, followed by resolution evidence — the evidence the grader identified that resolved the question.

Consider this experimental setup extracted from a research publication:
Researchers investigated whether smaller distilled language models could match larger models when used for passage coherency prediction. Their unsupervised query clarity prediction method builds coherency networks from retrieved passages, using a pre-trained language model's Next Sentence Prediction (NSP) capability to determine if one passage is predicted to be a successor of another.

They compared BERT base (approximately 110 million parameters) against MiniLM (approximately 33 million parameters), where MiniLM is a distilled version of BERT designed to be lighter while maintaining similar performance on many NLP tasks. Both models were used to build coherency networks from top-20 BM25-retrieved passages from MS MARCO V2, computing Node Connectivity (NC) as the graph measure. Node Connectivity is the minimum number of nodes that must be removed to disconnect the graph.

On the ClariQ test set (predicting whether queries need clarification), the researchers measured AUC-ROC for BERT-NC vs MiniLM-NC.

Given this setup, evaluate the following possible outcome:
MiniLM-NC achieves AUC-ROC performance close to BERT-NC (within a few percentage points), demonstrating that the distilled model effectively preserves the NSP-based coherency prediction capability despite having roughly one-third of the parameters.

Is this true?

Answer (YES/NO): YES